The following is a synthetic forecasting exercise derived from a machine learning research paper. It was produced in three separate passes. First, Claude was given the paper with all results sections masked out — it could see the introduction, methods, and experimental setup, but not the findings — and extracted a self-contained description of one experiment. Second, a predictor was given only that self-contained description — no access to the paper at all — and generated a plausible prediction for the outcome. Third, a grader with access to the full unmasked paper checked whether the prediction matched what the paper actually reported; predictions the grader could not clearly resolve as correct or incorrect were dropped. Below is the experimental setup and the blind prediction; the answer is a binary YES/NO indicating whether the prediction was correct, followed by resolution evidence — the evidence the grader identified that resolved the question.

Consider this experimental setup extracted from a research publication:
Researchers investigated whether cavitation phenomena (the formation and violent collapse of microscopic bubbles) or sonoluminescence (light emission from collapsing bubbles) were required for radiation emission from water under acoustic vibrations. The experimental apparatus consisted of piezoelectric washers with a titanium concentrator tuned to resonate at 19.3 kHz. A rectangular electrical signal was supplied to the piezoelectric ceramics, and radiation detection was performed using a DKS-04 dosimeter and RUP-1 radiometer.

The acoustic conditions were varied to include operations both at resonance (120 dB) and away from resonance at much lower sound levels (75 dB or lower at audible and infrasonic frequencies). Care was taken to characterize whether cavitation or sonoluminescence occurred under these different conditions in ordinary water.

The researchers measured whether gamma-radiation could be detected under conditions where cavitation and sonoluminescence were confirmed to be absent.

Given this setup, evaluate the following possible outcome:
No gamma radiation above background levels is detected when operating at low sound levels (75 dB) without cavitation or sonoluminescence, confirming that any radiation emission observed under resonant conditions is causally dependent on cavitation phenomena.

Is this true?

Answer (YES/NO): NO